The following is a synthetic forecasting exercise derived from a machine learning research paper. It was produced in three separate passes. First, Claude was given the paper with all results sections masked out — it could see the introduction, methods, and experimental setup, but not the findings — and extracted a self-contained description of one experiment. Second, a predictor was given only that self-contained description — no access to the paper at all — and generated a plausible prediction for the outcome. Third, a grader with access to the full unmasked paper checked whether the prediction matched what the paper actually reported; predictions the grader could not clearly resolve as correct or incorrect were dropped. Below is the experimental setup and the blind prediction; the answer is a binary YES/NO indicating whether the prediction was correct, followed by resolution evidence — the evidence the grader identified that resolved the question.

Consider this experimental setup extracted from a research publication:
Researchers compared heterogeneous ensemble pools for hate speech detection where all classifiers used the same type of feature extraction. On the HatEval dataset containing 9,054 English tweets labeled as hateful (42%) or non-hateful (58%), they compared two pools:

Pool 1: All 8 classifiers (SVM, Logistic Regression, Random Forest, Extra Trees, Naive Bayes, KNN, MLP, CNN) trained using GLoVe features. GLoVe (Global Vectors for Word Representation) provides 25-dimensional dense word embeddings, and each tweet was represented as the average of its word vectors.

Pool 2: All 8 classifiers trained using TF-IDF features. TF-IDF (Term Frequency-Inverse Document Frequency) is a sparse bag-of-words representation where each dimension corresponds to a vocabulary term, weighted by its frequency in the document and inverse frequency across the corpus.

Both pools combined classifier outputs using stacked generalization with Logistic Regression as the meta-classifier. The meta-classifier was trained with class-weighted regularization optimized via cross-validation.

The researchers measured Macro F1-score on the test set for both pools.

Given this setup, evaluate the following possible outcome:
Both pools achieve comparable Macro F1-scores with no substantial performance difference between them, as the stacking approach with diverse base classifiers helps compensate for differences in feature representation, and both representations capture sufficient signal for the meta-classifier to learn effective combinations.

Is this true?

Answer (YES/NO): NO